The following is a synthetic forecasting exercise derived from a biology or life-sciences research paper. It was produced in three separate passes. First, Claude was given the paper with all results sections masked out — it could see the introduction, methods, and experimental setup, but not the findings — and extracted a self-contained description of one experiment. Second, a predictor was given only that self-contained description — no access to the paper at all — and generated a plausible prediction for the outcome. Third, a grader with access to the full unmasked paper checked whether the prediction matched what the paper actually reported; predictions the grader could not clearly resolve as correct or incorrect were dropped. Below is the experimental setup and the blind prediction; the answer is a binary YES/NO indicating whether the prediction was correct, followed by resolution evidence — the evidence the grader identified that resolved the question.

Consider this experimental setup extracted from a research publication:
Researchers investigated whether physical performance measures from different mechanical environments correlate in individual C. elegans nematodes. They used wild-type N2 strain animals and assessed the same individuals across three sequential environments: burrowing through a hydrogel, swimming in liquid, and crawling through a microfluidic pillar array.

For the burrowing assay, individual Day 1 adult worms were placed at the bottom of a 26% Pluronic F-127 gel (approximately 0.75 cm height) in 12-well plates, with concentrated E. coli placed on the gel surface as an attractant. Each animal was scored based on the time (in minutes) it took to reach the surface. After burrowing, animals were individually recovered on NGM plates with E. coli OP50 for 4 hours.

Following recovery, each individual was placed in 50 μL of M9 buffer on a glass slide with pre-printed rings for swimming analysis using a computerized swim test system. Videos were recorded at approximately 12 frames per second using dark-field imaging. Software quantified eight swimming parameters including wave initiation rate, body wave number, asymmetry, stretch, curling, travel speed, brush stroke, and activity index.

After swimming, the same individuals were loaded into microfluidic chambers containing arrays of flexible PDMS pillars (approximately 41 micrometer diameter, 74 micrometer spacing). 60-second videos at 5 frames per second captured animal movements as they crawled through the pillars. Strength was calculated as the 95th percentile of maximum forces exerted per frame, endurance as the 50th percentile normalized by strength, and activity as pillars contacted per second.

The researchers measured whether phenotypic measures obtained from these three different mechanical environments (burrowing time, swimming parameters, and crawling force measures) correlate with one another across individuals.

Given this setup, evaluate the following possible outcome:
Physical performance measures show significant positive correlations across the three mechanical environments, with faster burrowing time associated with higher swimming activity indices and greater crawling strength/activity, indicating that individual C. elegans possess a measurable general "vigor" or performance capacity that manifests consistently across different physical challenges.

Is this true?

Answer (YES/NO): NO